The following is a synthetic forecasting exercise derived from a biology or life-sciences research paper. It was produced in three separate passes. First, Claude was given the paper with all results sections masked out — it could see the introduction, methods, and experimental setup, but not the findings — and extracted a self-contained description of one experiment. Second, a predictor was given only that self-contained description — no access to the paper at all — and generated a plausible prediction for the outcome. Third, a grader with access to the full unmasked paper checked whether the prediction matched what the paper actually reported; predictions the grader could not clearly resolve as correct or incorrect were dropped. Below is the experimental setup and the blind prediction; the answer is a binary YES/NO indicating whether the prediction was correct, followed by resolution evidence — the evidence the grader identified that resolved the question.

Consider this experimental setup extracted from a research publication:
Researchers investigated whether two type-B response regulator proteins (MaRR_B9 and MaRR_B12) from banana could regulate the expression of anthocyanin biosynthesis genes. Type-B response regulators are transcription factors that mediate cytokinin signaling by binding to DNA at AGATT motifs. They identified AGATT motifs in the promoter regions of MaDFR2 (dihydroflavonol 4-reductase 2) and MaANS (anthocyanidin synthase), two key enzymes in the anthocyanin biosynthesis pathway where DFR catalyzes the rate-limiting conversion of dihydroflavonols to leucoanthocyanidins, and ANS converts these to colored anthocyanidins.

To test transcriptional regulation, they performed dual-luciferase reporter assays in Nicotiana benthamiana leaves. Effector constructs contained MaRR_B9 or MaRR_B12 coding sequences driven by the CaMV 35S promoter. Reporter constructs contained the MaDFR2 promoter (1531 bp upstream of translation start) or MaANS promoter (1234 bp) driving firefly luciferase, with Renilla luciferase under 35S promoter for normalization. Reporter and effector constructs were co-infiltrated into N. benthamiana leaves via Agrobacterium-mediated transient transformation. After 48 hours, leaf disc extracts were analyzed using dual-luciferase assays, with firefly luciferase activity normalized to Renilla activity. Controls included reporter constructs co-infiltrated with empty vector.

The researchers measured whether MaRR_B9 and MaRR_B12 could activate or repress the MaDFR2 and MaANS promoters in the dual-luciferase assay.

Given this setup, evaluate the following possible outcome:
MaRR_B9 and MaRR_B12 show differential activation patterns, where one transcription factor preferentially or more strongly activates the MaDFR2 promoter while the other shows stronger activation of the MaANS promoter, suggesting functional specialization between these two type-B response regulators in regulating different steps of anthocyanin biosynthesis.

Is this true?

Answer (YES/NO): NO